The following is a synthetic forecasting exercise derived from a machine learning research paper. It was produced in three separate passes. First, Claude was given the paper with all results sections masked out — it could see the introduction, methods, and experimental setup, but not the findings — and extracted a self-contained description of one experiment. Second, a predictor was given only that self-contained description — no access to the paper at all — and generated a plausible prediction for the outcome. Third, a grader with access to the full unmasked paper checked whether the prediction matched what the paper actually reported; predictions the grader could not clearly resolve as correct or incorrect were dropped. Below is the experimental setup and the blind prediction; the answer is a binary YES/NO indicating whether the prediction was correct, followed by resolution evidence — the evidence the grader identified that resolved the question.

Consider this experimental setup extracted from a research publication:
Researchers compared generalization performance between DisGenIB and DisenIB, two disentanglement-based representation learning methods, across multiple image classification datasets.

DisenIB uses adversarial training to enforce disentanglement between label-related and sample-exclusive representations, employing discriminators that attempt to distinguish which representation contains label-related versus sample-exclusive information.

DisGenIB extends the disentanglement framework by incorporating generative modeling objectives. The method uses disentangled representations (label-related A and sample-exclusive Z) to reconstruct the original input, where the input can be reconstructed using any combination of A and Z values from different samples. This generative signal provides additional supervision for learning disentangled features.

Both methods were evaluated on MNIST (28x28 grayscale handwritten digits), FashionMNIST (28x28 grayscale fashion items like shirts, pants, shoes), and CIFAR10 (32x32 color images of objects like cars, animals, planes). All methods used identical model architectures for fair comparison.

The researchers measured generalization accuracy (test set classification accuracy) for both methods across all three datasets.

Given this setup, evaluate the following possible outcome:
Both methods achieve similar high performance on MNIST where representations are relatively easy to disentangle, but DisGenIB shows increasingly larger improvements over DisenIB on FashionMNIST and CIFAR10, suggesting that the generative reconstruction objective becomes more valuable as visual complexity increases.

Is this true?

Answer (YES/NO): NO